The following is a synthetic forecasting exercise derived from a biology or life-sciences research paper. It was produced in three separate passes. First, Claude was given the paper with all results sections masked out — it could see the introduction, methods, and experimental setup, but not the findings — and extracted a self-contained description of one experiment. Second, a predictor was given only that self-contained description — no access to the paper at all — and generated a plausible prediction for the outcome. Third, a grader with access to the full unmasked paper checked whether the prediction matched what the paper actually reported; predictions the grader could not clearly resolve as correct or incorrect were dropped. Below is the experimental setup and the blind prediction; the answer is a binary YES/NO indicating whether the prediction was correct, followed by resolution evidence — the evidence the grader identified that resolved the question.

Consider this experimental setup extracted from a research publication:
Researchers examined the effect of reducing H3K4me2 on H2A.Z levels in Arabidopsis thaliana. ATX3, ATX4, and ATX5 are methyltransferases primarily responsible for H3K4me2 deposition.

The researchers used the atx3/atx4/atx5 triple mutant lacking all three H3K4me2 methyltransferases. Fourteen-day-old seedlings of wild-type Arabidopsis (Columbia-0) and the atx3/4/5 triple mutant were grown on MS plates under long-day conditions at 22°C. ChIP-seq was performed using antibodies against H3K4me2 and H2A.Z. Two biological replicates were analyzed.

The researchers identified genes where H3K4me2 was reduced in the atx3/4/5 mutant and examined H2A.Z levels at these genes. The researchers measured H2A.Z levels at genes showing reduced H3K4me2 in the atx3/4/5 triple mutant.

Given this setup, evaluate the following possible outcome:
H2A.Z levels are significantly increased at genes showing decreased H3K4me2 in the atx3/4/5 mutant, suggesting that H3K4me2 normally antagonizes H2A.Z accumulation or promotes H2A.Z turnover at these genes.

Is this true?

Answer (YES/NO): NO